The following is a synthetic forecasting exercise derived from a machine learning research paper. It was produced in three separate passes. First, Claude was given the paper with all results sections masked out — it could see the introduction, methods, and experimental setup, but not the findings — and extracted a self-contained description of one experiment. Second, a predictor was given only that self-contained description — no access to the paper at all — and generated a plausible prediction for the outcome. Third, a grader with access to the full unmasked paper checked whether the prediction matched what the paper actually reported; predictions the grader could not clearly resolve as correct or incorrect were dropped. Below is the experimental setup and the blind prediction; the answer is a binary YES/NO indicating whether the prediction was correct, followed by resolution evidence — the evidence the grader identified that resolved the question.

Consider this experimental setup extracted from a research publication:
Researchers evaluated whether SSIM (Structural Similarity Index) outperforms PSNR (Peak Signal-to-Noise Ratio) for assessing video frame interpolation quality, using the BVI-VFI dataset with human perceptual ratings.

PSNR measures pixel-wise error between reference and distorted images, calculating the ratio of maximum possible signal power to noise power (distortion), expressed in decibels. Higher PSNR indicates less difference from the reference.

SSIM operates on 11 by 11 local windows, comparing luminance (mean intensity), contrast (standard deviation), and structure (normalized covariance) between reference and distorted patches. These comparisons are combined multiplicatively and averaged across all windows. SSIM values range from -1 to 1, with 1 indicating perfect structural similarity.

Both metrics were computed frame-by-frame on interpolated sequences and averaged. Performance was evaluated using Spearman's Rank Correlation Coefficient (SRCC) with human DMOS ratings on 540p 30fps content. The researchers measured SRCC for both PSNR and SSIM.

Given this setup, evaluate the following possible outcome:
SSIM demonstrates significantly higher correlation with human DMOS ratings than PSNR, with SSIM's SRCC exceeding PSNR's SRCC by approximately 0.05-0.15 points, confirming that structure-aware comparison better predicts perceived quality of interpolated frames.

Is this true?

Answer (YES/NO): YES